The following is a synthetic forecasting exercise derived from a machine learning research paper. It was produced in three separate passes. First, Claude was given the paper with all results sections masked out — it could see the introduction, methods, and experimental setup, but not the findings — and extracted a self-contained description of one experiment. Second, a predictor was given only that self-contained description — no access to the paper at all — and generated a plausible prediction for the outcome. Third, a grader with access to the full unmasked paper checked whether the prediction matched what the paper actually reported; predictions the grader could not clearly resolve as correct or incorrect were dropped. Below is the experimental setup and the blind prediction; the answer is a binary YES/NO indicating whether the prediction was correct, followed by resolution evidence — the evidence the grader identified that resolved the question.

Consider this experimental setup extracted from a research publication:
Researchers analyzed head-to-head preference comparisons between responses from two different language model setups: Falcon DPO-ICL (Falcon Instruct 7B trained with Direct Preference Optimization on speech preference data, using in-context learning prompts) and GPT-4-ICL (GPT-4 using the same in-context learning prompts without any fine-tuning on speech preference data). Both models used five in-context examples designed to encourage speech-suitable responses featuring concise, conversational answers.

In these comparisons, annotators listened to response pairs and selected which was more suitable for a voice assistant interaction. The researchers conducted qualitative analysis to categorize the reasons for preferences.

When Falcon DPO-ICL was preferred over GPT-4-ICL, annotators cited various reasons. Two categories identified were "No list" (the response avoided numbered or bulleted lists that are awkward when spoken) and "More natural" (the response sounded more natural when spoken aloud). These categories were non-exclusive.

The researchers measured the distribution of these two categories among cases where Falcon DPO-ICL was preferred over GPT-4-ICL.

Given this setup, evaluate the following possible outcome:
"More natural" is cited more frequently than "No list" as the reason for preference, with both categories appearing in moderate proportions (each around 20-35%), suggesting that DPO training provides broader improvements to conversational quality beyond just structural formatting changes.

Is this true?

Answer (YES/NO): YES